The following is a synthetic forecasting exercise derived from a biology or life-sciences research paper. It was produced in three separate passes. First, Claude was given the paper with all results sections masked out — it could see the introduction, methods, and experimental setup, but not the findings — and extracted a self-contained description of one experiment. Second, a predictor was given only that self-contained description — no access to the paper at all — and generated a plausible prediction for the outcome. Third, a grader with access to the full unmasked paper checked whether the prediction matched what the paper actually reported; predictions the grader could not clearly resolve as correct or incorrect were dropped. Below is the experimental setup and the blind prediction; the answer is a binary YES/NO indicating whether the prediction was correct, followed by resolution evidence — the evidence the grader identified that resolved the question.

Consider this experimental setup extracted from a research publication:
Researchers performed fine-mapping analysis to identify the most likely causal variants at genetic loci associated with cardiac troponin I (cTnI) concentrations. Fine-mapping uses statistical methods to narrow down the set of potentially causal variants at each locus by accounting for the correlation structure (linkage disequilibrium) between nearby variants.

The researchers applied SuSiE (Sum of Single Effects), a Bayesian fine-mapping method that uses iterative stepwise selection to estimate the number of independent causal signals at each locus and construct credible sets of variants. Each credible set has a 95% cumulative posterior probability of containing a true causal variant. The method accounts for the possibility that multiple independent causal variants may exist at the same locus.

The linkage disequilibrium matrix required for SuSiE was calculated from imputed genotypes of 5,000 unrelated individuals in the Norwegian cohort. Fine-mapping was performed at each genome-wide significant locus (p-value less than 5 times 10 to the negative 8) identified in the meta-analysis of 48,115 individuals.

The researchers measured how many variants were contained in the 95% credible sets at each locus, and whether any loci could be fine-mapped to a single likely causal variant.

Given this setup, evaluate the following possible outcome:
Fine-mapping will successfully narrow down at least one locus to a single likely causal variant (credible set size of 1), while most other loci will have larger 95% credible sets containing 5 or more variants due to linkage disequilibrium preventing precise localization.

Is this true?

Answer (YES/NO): YES